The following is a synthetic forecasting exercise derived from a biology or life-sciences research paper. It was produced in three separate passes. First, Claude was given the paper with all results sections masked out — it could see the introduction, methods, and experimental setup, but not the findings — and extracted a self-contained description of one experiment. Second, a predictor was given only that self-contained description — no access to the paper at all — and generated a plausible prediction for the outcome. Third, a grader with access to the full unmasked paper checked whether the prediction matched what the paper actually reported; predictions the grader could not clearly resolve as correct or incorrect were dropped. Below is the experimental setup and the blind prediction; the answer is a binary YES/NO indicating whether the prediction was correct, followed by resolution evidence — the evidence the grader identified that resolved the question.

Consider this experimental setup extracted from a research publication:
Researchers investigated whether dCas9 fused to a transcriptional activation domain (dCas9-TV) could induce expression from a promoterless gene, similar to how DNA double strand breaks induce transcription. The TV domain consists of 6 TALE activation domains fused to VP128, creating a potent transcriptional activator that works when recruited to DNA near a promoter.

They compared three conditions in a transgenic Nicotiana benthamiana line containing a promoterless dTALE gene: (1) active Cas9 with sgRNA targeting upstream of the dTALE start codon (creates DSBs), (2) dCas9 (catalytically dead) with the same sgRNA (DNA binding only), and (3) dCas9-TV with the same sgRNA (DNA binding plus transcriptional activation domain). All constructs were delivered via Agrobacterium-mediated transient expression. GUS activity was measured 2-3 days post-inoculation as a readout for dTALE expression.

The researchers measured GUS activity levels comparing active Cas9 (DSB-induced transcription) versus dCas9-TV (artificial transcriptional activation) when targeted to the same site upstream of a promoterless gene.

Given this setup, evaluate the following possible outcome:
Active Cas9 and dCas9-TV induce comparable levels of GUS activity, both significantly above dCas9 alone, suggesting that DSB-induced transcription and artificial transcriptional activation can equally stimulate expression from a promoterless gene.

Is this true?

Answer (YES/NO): NO